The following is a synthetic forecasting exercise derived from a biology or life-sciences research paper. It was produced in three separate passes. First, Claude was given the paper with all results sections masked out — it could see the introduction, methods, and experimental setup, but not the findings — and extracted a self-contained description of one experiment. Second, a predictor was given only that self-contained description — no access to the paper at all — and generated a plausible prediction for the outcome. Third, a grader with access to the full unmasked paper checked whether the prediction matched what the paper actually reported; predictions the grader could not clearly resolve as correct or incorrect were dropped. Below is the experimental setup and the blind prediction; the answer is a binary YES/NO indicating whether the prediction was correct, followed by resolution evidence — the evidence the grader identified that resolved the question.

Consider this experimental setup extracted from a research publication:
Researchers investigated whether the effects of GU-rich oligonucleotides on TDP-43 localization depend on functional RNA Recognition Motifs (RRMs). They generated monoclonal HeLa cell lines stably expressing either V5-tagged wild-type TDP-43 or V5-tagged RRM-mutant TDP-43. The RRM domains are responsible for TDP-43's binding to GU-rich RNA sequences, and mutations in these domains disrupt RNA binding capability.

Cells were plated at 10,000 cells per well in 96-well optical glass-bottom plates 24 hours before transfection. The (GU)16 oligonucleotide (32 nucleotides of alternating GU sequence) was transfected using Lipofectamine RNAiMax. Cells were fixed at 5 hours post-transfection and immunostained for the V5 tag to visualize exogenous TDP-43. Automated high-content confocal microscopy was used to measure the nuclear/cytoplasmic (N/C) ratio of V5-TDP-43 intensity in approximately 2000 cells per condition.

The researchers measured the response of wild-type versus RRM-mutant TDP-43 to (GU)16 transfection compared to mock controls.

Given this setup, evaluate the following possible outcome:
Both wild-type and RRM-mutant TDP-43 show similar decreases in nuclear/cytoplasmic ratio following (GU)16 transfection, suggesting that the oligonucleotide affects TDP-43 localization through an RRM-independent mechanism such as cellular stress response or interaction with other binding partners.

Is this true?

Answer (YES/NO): NO